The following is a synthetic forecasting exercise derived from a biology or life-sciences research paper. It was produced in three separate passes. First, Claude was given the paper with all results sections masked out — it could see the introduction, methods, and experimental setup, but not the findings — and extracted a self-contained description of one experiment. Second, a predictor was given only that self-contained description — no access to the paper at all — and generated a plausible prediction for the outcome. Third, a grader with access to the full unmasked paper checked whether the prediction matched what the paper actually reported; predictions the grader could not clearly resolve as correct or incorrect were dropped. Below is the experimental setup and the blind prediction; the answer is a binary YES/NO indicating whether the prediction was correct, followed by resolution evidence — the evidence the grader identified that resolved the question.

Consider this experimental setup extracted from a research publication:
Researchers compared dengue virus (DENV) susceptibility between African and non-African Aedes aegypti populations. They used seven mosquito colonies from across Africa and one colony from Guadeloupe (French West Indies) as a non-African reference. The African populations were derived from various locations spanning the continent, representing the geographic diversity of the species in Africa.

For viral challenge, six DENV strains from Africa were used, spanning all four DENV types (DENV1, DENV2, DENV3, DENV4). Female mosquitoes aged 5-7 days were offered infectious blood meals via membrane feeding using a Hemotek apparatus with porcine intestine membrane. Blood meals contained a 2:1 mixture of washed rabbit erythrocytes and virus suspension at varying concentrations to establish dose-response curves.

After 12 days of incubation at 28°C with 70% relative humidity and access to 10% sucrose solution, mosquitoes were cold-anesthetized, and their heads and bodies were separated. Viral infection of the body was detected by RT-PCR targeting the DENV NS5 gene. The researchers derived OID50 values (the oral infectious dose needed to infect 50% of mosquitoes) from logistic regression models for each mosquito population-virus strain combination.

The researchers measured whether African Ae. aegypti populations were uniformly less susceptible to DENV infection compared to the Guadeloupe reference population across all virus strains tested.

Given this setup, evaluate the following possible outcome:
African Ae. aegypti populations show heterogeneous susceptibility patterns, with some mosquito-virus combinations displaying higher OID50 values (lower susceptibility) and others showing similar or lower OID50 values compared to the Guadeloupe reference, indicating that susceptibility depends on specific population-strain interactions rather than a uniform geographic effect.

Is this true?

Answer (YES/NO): YES